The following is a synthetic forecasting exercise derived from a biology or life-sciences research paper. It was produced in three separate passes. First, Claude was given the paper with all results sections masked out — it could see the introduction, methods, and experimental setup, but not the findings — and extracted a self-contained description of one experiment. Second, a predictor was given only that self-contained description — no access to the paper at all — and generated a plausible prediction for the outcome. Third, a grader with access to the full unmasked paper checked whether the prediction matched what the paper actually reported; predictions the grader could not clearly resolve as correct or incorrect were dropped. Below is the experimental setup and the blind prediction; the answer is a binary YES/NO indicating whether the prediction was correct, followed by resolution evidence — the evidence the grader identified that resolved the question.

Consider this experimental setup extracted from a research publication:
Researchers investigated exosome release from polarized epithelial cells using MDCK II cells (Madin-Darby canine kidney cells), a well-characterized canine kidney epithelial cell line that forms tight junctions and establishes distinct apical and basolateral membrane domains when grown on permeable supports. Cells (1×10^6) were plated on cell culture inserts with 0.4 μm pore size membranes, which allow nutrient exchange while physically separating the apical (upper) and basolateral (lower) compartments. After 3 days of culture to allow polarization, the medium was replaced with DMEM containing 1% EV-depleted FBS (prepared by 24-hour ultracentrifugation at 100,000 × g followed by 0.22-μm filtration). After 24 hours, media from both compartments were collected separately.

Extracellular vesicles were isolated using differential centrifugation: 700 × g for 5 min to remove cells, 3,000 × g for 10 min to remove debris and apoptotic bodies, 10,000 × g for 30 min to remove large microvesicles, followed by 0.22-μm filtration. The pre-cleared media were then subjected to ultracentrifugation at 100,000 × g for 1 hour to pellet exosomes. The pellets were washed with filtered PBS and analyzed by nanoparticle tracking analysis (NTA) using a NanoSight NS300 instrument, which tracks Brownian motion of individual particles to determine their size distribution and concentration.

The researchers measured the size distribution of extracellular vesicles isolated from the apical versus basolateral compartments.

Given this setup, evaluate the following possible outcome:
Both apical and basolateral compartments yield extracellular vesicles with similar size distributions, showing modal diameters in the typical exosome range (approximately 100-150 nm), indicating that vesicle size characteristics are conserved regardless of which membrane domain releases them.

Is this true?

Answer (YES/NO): NO